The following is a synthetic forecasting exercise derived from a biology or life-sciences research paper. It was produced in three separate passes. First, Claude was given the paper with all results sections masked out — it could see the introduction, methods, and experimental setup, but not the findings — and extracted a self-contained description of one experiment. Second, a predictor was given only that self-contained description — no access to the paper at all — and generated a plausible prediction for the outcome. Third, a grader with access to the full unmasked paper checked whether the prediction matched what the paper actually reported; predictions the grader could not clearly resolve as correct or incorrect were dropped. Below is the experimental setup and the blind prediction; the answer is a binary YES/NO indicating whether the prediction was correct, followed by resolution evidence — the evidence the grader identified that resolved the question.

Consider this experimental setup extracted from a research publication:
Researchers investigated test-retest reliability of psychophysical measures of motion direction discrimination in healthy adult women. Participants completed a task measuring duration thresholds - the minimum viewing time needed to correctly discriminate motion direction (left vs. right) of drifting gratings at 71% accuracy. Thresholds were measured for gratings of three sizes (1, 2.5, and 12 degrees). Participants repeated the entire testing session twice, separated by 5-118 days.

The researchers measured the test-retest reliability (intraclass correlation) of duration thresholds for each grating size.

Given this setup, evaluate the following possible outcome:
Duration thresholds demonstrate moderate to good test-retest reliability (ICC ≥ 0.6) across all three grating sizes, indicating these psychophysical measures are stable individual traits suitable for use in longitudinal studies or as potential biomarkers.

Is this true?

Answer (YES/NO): NO